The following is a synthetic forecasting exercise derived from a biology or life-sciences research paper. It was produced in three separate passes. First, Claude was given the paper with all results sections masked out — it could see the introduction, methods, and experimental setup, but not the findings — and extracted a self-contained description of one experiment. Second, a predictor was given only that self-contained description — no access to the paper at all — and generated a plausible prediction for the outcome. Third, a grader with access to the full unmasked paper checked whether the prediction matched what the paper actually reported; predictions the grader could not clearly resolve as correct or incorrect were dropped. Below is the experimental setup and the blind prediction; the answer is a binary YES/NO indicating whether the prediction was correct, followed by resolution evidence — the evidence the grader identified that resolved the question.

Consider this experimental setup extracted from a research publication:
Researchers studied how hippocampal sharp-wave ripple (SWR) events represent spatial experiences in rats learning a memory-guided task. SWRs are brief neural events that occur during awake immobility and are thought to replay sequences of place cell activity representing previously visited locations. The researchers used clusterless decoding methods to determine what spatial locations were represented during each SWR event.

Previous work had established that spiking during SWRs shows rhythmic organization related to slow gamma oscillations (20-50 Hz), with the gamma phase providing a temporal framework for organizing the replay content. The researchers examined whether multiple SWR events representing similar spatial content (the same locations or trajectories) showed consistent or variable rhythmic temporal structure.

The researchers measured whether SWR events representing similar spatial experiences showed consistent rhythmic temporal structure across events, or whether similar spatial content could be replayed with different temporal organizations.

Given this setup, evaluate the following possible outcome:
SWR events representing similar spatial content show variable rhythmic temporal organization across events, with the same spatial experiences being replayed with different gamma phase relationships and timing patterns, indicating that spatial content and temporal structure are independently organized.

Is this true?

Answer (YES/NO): YES